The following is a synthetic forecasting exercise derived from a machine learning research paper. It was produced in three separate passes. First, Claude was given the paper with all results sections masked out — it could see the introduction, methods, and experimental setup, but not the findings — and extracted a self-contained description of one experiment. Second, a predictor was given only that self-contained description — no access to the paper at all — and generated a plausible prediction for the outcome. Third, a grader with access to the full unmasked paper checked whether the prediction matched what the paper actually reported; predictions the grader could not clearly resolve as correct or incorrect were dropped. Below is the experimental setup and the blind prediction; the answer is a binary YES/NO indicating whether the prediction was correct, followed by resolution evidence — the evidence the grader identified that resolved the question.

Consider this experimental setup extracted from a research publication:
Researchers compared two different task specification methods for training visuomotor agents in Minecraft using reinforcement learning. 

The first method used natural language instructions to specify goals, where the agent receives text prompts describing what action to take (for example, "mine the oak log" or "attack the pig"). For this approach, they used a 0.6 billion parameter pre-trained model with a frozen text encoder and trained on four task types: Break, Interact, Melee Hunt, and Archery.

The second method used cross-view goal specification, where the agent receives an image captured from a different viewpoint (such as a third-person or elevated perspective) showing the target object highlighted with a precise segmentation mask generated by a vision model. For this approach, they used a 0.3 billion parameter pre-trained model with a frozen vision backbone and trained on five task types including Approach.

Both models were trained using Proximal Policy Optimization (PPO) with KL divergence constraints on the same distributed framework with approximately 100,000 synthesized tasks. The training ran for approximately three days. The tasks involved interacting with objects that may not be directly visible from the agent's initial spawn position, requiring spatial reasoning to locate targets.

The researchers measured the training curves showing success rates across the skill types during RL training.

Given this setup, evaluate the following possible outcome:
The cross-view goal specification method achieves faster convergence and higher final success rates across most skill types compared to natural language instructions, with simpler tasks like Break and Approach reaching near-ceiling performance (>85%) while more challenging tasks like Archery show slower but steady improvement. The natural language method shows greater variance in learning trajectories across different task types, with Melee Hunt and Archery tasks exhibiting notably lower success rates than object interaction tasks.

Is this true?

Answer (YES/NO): NO